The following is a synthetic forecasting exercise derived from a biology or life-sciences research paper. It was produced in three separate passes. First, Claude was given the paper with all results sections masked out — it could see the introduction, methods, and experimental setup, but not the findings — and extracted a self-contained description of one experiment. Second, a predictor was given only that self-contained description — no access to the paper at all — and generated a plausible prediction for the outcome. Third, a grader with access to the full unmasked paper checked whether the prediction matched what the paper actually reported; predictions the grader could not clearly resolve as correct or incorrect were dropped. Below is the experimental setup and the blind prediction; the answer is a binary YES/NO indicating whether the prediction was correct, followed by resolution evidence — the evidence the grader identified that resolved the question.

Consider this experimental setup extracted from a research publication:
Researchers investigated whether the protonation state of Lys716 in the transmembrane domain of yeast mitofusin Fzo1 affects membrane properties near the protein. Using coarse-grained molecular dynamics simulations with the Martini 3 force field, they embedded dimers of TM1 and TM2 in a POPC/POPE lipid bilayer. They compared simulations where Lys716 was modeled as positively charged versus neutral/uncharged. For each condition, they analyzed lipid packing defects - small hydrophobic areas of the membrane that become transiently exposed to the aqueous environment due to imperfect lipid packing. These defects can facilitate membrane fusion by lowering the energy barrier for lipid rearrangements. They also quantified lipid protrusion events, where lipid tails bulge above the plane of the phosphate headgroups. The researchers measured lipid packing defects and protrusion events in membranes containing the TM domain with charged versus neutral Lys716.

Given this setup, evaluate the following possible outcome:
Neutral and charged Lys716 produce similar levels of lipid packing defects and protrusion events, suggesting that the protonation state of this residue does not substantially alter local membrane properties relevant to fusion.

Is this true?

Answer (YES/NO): NO